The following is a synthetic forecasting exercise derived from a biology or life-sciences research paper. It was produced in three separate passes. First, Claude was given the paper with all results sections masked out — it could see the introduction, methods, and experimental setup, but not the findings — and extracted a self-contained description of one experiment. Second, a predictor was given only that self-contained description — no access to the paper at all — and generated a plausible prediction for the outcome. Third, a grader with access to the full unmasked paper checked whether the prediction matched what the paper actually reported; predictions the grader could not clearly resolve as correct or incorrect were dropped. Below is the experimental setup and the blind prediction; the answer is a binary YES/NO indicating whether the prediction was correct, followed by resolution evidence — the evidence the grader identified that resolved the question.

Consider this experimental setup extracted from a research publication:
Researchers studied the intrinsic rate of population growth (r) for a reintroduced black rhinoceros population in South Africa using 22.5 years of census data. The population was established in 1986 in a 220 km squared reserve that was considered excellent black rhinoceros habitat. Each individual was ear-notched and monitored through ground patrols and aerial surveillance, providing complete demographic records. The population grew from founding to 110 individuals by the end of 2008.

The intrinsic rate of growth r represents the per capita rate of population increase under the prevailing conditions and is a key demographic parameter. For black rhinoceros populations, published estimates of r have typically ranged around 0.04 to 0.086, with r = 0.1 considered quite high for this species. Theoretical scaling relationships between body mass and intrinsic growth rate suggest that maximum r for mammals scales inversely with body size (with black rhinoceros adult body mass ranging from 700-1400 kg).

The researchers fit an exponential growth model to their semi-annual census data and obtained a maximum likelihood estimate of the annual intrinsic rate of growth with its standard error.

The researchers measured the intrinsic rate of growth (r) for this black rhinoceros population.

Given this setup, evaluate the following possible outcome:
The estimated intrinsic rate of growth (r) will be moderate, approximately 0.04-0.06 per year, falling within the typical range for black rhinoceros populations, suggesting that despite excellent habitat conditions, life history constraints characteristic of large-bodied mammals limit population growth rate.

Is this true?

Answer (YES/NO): NO